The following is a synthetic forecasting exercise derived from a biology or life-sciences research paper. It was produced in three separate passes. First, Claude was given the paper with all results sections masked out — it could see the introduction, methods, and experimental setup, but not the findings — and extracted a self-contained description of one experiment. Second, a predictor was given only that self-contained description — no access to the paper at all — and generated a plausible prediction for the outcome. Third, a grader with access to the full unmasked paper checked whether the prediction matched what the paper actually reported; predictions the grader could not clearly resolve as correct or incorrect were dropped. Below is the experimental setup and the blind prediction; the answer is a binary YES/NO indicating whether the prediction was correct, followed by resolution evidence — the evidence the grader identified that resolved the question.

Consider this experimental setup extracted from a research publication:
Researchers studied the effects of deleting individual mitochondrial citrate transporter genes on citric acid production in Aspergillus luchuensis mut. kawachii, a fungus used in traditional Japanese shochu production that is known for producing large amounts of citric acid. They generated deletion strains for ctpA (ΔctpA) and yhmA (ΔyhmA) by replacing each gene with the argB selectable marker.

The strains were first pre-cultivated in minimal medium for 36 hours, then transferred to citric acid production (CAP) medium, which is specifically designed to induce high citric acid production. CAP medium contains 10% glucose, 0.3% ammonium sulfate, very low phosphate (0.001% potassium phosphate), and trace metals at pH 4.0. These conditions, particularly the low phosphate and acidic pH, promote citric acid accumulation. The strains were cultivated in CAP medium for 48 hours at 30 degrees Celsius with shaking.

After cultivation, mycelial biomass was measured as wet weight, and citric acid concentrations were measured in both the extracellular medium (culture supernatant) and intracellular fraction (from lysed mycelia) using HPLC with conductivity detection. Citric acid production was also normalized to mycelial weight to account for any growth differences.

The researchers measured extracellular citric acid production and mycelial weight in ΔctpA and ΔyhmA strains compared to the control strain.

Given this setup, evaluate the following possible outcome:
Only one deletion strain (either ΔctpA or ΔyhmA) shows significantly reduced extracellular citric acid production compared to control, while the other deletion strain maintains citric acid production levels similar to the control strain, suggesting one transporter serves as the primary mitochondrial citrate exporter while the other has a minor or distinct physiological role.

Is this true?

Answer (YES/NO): YES